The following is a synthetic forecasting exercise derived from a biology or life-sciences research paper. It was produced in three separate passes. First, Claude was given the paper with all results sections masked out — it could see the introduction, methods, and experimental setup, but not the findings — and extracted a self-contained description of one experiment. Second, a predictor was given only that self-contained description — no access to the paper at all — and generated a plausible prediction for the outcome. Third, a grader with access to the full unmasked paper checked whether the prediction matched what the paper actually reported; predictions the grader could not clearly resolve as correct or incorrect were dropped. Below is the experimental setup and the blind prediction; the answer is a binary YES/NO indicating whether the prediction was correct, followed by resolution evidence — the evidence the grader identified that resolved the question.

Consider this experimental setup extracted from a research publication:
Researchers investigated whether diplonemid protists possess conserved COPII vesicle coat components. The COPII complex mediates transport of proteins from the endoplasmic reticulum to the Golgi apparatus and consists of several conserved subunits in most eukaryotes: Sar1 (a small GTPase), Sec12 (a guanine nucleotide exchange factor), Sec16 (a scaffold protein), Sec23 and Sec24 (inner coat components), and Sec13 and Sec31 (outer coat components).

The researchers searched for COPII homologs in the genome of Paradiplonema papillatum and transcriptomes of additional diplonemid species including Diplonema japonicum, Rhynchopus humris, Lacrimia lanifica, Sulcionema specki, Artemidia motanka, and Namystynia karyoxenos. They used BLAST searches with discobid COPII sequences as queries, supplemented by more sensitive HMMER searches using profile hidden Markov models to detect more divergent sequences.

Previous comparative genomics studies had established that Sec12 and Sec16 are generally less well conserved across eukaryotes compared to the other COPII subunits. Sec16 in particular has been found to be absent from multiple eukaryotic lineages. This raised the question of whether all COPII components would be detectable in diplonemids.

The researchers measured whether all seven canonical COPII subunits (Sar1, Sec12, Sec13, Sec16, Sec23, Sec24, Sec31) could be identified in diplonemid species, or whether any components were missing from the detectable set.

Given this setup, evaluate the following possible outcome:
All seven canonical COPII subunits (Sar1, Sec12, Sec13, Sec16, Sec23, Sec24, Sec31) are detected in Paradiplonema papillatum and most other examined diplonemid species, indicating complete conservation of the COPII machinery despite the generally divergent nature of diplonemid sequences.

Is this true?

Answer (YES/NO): NO